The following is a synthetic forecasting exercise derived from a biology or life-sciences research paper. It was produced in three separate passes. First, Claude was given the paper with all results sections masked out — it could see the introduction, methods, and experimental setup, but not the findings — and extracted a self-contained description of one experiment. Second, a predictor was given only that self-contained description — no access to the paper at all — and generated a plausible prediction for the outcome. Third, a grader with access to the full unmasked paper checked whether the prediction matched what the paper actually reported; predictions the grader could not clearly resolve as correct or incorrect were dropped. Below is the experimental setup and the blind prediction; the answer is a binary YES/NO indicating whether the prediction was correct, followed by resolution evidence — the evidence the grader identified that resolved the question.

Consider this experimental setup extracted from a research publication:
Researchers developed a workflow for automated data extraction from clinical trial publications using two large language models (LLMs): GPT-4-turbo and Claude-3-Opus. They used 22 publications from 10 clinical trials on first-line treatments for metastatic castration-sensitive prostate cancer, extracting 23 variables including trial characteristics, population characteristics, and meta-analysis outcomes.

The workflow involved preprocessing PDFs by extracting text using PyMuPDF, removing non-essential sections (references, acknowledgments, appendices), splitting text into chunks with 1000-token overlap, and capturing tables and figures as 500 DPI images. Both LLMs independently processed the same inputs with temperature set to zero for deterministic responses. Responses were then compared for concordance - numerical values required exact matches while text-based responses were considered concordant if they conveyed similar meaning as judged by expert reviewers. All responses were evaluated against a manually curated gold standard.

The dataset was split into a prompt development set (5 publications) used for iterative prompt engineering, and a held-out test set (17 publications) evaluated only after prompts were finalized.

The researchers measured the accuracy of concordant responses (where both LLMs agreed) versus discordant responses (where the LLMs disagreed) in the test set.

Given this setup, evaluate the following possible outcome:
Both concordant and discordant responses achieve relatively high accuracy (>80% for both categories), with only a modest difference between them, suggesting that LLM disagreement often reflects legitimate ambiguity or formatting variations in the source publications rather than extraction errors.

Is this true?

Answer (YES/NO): NO